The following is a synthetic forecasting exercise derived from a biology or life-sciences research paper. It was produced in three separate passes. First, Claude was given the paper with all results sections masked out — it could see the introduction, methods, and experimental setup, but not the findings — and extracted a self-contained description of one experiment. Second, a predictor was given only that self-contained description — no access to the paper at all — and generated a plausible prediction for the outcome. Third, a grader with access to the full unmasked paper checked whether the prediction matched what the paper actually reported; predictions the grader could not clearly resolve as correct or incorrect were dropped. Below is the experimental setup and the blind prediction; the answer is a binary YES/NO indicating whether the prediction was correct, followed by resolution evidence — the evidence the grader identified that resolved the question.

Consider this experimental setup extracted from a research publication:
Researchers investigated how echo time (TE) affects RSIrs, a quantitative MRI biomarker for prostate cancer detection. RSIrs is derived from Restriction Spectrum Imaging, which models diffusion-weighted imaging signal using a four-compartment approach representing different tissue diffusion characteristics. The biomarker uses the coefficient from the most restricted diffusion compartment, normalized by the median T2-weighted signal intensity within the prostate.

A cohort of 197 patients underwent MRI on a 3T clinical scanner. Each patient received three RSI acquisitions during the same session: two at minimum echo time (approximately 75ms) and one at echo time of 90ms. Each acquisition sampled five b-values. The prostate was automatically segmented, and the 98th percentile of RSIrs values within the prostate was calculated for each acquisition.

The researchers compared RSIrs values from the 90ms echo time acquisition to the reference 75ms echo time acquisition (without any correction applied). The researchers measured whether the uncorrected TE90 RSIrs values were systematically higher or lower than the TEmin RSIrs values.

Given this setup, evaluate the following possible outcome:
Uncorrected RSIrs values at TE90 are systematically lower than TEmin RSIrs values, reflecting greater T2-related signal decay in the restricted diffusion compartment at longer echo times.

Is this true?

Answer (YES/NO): YES